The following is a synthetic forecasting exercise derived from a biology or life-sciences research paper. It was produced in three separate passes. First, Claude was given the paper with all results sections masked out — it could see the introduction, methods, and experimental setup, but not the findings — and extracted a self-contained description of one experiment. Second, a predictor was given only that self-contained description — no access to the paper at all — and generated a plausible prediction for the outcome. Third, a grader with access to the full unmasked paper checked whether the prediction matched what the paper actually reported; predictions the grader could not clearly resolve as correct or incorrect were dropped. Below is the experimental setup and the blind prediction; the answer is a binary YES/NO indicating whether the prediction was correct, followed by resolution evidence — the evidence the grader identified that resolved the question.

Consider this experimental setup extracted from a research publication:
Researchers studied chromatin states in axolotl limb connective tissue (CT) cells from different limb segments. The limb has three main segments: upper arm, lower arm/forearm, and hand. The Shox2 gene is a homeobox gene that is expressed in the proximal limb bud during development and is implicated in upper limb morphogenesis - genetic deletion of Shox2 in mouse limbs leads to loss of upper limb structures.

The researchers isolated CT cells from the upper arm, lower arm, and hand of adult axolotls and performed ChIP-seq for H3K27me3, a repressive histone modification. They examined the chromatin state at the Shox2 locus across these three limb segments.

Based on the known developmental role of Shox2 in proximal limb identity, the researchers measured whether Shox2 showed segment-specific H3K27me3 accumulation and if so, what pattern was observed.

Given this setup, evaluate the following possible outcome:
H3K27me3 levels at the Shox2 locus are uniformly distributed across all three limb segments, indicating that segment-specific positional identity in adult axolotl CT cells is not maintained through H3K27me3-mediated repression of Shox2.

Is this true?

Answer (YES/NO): NO